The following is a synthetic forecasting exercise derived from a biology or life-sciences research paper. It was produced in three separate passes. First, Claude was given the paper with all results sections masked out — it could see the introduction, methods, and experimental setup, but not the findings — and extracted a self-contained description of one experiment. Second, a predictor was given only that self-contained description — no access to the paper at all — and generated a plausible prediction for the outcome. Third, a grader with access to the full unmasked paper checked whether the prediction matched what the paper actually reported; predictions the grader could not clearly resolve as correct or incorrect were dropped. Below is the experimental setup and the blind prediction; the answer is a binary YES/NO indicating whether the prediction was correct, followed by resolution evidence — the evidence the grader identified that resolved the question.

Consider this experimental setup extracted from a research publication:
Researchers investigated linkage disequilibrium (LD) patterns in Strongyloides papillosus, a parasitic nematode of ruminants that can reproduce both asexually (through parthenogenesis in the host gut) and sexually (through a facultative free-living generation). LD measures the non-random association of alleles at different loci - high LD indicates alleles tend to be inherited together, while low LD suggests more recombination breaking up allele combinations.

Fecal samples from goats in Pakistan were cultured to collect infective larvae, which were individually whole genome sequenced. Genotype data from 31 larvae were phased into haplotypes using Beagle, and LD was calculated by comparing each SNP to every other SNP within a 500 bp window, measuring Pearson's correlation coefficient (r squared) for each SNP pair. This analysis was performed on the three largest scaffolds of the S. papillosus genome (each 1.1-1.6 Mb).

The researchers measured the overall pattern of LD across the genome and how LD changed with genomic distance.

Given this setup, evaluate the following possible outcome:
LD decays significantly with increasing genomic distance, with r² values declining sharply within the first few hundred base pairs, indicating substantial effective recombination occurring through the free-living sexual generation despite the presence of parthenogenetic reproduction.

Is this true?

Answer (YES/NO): NO